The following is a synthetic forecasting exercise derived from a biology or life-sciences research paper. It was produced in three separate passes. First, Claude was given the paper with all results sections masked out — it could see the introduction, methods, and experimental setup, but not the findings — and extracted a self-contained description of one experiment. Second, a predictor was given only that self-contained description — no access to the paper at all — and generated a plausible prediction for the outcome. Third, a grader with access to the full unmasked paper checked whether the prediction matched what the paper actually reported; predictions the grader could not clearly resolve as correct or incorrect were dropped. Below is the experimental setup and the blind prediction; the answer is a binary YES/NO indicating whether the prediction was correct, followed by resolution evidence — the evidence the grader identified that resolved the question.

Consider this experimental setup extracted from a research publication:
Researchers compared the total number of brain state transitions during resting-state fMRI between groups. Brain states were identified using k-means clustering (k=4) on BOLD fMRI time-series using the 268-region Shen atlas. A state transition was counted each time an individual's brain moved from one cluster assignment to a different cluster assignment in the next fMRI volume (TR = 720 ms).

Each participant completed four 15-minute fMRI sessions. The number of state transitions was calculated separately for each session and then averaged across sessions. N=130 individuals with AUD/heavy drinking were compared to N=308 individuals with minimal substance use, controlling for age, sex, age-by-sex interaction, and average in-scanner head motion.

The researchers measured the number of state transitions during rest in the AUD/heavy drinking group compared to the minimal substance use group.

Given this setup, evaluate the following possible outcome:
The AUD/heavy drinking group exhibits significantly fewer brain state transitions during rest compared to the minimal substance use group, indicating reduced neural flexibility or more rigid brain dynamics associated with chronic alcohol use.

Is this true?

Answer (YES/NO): YES